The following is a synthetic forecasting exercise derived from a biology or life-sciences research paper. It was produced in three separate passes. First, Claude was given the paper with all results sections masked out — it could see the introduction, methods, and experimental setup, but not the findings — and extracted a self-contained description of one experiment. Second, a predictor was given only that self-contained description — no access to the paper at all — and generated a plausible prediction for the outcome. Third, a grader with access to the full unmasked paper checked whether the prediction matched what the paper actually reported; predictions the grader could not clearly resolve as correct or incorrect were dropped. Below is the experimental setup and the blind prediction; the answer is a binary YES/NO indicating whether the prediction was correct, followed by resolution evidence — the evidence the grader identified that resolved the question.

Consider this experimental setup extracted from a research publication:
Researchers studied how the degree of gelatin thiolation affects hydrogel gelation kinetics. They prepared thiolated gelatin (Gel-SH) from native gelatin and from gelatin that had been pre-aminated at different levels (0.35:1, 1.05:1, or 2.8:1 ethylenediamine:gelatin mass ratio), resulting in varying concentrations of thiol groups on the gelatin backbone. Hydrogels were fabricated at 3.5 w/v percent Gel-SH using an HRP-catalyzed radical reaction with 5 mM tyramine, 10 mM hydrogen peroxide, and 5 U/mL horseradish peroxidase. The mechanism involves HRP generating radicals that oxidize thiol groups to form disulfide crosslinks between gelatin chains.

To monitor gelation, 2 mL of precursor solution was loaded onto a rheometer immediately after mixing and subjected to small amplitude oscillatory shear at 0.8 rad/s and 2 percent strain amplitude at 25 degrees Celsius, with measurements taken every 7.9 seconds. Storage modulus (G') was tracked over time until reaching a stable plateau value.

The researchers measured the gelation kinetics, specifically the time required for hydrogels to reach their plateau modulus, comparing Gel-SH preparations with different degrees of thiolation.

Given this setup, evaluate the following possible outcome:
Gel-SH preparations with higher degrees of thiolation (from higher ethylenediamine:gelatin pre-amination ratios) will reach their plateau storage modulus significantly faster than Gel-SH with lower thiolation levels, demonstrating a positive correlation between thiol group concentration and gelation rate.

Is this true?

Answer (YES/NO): YES